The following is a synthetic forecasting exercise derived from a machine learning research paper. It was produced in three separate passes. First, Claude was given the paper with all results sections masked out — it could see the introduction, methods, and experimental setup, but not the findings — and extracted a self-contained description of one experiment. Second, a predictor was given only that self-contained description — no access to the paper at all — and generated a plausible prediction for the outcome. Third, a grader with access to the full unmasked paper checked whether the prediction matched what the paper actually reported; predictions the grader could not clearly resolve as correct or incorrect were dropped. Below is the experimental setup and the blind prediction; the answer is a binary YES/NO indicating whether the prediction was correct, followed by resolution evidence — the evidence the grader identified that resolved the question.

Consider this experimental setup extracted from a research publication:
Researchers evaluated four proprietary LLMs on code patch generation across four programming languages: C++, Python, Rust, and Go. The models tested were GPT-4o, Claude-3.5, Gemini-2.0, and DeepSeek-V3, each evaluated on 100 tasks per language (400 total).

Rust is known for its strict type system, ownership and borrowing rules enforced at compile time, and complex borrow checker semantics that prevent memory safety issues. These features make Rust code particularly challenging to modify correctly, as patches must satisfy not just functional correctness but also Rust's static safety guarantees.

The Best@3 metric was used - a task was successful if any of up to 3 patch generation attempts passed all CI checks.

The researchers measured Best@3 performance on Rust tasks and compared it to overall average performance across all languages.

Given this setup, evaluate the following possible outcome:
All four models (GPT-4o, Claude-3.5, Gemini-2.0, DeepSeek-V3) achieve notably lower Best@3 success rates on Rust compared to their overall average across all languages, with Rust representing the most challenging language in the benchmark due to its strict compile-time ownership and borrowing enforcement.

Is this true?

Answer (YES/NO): NO